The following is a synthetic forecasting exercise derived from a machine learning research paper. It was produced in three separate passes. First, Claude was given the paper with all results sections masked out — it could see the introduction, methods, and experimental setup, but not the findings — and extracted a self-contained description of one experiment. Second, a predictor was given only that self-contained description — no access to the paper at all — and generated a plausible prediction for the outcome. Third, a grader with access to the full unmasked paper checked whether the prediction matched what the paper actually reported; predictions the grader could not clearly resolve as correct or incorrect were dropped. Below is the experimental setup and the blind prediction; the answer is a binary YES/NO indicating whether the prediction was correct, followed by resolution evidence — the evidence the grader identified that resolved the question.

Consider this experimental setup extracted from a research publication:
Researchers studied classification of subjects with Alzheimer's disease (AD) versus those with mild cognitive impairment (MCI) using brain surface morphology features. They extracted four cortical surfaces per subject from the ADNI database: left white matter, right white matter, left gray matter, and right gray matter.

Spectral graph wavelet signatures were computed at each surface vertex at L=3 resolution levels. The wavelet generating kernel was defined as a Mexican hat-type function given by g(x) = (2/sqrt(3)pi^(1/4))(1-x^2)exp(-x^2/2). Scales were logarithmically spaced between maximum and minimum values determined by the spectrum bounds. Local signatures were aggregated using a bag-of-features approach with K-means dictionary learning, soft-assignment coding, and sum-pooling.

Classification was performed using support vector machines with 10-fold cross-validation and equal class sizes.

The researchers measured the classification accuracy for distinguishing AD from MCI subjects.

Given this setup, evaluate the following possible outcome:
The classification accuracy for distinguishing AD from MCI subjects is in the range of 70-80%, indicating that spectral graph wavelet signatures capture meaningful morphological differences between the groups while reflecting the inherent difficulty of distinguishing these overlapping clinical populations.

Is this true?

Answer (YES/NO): NO